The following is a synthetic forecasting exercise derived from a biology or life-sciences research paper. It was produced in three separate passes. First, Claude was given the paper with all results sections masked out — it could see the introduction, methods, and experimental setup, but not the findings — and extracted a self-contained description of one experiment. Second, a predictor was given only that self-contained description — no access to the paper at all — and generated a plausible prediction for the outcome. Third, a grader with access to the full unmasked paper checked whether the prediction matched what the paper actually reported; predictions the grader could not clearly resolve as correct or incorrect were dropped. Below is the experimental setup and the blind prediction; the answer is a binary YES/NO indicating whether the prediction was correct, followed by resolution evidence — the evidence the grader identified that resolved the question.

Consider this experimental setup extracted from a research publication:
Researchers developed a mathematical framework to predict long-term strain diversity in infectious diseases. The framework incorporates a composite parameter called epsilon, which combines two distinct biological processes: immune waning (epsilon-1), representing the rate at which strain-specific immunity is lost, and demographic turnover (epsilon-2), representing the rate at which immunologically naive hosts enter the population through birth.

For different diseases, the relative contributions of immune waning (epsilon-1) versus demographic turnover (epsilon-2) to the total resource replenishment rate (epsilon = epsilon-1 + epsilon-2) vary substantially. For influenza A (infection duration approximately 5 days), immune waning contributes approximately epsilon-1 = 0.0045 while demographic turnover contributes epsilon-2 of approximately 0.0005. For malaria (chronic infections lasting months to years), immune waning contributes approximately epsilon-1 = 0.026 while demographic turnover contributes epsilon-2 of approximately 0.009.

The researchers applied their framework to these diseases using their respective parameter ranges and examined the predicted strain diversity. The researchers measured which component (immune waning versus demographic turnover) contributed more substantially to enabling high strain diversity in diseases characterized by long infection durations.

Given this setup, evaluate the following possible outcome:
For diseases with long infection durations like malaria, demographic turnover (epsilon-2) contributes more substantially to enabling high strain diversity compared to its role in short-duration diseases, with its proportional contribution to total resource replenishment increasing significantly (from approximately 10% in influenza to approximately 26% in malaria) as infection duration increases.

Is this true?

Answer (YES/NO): NO